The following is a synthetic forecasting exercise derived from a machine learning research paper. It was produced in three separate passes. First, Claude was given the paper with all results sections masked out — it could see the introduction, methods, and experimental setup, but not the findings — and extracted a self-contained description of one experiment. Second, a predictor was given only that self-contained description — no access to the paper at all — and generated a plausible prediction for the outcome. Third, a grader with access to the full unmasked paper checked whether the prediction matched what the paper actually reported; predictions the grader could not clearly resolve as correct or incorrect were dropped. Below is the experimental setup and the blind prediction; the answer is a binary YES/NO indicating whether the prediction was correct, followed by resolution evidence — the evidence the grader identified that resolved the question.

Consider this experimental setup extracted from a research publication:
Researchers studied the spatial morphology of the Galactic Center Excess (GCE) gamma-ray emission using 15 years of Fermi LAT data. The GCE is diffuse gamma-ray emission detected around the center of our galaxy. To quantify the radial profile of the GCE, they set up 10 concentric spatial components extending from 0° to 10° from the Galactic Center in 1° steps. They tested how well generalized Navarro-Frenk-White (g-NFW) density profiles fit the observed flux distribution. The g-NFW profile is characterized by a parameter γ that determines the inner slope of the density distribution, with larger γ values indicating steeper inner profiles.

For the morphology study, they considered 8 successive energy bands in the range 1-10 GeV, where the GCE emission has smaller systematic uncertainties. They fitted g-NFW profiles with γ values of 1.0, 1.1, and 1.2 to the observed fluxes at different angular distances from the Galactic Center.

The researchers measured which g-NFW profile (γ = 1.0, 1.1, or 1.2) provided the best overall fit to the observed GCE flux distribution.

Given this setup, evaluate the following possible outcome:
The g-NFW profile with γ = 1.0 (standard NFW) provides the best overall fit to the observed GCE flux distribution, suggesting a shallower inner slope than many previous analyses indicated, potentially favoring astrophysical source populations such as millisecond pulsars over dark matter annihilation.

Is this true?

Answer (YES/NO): NO